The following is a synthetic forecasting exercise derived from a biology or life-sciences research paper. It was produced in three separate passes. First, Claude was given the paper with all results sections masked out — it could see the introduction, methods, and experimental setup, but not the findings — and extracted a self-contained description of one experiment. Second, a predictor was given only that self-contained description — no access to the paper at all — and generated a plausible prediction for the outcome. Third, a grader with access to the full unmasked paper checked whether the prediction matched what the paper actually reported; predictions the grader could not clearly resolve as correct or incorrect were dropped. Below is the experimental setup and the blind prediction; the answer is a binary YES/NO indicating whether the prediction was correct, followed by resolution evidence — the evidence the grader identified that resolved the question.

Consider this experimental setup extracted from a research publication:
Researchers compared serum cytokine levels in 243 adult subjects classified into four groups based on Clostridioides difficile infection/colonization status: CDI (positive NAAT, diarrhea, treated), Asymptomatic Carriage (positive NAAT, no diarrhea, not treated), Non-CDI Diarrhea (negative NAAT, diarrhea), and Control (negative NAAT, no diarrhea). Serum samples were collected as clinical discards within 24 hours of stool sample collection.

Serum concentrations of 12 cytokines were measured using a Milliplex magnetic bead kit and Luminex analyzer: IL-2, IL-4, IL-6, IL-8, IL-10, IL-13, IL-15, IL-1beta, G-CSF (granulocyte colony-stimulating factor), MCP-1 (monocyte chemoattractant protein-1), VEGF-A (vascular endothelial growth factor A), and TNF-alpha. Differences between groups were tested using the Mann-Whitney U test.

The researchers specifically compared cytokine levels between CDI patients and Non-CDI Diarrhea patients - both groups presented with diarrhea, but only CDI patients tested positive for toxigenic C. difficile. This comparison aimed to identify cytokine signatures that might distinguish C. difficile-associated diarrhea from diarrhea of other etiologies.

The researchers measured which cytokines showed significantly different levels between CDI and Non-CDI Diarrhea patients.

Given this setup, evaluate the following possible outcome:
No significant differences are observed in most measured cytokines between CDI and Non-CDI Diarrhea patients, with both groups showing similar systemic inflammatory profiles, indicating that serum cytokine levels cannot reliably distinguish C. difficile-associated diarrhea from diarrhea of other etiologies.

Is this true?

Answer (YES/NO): NO